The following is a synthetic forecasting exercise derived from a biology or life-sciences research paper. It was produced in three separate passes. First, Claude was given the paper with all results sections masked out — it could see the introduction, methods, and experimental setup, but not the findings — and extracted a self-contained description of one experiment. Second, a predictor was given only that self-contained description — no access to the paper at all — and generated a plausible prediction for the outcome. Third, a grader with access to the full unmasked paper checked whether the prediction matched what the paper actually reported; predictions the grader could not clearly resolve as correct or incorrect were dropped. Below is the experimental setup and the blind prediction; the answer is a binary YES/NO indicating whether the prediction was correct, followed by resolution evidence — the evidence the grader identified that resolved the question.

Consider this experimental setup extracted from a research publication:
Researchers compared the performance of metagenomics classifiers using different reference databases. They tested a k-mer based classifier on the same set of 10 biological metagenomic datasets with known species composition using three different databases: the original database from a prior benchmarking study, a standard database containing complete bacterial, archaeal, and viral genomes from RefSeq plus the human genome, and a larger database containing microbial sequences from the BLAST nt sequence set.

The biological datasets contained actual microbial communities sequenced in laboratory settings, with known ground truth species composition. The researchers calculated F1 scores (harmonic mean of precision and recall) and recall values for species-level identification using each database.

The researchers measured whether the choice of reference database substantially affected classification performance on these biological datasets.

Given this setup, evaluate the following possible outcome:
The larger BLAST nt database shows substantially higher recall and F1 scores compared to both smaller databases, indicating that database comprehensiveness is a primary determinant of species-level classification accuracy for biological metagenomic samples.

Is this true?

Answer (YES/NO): YES